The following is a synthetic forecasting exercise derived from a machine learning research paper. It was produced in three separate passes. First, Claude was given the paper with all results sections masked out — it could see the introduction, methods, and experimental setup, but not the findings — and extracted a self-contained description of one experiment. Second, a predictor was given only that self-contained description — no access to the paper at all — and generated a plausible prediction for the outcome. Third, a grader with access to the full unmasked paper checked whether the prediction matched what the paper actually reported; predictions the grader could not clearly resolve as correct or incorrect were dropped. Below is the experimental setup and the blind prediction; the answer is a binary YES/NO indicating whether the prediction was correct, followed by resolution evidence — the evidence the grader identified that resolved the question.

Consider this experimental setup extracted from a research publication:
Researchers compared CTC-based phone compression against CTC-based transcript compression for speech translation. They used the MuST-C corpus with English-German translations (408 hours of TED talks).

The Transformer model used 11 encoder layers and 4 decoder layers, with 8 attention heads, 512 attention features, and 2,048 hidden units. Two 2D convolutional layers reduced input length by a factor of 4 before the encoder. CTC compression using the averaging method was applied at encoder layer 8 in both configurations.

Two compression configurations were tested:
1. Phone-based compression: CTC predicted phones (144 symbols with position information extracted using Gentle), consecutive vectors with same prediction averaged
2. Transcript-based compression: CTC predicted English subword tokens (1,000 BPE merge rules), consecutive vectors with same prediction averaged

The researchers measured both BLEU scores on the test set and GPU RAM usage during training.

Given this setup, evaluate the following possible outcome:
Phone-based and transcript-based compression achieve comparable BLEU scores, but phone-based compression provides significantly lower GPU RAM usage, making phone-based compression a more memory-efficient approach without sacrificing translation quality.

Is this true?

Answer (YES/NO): NO